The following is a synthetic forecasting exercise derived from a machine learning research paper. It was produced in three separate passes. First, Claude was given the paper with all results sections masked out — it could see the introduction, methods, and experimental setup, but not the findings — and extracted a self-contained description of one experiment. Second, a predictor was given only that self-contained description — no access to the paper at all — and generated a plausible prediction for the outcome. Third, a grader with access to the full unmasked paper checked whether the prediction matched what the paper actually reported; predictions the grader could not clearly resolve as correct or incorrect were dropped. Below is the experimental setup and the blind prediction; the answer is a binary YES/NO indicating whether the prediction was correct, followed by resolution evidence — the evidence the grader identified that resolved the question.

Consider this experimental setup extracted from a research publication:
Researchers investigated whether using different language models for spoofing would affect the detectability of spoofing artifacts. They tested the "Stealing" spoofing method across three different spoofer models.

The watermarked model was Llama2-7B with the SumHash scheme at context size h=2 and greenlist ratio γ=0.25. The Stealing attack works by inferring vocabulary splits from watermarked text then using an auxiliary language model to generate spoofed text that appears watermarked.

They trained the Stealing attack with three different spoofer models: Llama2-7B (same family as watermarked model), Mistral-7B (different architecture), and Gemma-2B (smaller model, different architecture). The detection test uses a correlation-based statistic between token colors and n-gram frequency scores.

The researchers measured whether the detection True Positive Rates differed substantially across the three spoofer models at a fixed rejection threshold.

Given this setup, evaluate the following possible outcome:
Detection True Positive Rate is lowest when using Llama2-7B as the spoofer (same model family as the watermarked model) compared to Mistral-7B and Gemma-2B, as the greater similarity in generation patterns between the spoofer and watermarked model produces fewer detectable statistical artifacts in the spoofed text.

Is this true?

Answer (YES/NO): NO